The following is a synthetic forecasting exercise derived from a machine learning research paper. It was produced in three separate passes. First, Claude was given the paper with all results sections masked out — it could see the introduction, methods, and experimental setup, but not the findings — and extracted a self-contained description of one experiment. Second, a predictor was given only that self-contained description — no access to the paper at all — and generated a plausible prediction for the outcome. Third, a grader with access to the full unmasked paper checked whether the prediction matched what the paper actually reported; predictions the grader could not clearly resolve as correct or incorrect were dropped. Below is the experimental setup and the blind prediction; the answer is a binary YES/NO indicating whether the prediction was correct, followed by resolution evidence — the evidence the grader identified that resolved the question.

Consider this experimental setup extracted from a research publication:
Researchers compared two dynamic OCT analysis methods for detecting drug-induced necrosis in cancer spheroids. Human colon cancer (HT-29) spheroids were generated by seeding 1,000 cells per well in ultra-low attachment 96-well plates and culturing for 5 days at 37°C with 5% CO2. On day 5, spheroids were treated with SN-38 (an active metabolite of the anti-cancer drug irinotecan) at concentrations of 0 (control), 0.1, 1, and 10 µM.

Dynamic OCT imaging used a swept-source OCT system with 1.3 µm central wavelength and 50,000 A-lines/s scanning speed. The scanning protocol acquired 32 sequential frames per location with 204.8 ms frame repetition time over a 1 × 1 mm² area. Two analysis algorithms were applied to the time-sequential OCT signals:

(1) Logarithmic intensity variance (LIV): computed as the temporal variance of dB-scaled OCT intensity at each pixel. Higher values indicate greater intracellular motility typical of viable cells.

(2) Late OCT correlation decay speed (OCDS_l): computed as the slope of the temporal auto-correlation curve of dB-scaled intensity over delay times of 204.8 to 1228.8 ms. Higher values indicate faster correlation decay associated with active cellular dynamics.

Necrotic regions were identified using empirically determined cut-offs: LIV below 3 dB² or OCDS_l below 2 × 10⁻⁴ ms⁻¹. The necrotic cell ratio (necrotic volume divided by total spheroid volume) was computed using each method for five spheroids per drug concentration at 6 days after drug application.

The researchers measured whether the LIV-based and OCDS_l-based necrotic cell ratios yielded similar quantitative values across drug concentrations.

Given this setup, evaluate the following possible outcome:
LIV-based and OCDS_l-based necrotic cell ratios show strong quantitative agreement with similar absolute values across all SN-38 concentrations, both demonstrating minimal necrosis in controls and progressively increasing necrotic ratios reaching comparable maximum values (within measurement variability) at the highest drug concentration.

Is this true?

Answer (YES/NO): NO